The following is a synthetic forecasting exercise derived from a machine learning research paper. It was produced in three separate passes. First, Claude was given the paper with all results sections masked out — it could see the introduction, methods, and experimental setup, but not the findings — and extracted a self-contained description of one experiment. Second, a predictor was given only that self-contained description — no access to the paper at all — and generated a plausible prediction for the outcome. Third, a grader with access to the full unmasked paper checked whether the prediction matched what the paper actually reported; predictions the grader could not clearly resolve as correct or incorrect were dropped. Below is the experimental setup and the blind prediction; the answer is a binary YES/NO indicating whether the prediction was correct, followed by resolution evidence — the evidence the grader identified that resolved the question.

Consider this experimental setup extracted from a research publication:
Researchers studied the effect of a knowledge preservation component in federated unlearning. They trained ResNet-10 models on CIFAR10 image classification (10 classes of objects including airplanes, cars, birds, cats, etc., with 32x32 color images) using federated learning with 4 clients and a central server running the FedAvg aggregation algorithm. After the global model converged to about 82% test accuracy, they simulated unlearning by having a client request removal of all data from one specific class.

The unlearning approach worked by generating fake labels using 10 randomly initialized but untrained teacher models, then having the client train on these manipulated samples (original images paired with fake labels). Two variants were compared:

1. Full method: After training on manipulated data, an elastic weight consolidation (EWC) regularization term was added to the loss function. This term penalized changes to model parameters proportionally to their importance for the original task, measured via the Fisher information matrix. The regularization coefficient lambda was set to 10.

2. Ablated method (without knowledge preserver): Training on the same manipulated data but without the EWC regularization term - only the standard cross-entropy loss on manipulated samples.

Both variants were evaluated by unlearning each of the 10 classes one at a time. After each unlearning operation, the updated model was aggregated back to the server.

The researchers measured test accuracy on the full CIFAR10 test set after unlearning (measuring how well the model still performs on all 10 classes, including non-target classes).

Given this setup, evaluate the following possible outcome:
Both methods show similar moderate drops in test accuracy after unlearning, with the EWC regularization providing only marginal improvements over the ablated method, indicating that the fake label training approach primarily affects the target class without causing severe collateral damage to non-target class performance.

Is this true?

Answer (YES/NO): NO